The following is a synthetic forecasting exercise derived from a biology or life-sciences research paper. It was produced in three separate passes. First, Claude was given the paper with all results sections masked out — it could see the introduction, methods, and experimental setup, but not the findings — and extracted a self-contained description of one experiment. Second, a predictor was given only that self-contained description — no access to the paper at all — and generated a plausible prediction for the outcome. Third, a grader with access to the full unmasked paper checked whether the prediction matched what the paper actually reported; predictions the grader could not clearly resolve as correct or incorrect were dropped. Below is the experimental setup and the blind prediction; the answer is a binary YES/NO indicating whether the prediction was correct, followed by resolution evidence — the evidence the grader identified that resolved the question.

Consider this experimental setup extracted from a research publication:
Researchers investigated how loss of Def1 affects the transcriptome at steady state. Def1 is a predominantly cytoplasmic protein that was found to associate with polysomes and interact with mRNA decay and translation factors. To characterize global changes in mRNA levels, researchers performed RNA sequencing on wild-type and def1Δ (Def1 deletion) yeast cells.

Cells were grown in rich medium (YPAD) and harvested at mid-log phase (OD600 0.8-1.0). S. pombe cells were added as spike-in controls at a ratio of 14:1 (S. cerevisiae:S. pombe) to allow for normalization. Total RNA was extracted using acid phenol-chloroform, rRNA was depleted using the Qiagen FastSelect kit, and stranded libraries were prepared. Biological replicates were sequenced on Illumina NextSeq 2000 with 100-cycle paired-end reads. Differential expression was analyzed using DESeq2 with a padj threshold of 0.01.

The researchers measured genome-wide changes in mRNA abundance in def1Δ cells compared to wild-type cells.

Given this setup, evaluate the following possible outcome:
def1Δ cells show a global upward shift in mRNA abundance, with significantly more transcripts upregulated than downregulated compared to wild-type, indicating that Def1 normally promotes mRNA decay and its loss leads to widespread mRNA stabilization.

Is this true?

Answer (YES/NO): NO